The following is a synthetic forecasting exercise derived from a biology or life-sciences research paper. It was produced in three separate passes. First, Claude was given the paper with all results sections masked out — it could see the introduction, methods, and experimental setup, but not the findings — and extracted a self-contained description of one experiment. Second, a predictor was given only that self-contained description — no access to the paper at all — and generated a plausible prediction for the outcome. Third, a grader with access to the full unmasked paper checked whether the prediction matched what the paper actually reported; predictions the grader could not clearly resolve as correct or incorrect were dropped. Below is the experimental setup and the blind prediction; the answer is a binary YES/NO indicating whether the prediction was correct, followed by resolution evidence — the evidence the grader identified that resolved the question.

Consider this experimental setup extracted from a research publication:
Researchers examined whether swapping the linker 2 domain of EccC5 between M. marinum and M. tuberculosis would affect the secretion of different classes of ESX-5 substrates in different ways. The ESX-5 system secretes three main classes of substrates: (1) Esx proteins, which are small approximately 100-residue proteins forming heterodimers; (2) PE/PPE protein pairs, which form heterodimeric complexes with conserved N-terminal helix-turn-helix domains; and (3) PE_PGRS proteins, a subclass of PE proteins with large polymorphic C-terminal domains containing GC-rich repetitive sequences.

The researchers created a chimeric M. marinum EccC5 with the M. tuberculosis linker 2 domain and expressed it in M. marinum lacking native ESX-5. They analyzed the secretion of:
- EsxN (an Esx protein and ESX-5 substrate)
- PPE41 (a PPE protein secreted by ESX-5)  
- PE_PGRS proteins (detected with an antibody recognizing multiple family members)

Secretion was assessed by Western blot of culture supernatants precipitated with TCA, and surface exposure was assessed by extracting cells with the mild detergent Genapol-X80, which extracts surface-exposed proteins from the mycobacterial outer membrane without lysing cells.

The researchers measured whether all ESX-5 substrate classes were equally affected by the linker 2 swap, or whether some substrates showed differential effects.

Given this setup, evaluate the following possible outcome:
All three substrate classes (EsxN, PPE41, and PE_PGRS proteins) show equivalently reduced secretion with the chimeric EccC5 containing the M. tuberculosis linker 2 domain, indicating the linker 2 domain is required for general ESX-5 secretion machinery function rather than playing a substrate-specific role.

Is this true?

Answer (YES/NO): NO